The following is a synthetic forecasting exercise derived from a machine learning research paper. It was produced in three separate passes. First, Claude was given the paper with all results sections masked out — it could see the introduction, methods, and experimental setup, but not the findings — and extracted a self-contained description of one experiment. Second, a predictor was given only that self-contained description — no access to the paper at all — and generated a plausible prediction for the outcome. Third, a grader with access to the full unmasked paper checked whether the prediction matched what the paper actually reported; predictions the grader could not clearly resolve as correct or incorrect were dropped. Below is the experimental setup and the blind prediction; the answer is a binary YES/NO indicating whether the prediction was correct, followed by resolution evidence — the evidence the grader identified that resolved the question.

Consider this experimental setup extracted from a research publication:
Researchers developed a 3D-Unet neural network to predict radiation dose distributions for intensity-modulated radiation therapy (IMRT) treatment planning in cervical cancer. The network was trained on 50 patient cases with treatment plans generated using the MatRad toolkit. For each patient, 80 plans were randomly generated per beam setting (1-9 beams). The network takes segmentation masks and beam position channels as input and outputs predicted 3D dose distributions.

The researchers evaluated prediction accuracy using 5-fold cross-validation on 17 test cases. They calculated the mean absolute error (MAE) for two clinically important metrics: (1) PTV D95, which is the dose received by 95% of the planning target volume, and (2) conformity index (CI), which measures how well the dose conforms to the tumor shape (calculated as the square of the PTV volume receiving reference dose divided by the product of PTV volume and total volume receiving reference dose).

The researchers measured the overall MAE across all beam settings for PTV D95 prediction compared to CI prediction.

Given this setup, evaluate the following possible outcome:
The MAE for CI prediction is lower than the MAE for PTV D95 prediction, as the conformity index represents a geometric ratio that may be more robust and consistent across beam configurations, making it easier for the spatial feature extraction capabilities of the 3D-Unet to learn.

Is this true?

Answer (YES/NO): NO